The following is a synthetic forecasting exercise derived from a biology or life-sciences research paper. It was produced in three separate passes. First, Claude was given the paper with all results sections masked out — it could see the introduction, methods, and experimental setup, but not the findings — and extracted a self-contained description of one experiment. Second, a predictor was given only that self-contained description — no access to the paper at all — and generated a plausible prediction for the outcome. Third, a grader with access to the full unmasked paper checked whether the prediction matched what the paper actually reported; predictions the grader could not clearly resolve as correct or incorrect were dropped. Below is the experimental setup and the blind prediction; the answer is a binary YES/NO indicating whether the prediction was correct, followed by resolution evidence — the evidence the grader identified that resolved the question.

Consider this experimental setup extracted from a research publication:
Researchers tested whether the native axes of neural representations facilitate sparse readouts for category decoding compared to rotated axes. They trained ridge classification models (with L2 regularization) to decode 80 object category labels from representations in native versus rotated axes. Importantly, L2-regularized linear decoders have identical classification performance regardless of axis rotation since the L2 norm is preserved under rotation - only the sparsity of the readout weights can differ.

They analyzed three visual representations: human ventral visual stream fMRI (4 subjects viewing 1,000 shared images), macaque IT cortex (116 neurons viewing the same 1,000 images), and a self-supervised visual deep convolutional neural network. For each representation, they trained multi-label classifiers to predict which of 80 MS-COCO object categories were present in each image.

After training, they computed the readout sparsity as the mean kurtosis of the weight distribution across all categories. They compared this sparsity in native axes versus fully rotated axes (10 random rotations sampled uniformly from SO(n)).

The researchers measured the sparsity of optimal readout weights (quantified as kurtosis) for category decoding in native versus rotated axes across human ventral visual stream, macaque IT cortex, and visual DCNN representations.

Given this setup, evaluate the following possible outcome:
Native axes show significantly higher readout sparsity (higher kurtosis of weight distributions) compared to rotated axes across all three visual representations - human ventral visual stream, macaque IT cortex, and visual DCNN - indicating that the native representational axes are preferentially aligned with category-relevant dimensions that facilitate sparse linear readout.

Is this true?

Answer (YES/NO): YES